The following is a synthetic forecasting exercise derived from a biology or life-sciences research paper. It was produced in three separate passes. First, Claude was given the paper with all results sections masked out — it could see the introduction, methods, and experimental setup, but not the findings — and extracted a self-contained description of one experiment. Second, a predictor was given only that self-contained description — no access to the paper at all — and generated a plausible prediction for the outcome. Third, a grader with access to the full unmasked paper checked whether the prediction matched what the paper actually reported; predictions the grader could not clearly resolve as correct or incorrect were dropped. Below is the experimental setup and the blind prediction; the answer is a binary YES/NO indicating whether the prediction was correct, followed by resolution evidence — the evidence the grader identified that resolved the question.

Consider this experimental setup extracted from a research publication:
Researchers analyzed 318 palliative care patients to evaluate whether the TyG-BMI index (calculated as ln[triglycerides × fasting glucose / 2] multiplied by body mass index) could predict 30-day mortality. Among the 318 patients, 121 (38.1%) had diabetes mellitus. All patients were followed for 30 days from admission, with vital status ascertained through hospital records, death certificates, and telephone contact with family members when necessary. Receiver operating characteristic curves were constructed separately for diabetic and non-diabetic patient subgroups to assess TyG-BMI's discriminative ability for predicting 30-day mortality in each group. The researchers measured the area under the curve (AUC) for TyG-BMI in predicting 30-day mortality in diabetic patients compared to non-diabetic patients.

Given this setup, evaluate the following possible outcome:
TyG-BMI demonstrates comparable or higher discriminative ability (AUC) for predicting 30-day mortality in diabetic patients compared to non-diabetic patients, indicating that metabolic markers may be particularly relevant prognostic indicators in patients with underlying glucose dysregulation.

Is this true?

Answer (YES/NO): YES